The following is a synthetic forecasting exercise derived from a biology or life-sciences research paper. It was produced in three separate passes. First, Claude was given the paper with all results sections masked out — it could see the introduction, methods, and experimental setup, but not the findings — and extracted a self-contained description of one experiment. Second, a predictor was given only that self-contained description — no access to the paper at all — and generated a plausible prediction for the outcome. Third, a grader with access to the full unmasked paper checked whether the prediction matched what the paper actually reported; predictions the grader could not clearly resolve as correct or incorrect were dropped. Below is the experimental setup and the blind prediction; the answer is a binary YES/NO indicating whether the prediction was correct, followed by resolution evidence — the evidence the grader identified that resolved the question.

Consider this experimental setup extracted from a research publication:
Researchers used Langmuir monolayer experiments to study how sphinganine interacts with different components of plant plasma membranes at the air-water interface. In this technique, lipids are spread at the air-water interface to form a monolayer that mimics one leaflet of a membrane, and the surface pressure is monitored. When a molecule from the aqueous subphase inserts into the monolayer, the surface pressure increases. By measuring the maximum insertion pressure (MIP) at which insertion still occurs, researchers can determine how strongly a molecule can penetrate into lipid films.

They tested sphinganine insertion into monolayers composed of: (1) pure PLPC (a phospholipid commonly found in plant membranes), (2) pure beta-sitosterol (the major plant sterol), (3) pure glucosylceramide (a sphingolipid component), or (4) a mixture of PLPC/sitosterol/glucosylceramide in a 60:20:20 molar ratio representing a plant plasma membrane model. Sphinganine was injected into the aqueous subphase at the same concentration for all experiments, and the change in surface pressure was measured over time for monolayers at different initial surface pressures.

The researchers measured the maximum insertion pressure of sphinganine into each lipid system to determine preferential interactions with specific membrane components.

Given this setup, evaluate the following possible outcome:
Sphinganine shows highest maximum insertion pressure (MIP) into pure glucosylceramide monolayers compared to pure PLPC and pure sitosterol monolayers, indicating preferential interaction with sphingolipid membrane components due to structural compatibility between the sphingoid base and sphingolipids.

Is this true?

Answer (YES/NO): NO